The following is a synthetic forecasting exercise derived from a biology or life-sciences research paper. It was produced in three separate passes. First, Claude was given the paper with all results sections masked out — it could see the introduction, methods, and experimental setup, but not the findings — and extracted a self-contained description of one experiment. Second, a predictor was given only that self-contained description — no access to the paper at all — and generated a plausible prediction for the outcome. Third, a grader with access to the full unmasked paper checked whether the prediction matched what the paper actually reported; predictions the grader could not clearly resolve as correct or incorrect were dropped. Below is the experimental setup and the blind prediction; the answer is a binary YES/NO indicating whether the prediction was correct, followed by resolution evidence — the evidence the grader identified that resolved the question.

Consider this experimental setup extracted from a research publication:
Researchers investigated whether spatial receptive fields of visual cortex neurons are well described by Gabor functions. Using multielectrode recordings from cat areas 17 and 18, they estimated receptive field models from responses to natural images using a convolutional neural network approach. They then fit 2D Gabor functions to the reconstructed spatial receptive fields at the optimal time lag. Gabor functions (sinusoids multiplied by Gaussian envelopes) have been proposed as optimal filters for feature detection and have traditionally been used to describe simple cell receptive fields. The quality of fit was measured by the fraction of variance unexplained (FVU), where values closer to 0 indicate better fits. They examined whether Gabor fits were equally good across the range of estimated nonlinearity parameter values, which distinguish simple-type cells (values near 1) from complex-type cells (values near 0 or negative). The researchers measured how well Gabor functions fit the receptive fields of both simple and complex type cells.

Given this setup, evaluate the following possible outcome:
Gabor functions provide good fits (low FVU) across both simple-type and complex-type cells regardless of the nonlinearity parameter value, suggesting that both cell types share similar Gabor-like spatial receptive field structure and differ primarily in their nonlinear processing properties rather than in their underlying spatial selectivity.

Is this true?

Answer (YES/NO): YES